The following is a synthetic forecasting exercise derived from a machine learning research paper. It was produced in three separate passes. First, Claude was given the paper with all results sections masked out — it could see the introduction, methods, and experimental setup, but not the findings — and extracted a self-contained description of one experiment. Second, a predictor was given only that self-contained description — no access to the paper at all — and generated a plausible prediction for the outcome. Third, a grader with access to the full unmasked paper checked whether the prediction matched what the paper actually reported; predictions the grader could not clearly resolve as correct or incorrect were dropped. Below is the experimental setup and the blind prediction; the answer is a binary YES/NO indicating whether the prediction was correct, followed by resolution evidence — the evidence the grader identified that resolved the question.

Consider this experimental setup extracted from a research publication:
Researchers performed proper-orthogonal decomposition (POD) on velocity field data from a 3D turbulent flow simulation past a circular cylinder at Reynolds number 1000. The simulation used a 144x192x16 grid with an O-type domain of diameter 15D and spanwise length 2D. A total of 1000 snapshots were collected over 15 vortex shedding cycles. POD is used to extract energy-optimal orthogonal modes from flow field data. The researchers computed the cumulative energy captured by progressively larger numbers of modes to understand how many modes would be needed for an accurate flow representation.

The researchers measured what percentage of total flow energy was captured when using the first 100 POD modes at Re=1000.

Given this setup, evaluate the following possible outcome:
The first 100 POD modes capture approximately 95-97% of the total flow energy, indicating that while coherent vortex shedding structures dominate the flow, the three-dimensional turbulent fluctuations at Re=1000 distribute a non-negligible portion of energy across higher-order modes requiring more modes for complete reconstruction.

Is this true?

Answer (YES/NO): NO